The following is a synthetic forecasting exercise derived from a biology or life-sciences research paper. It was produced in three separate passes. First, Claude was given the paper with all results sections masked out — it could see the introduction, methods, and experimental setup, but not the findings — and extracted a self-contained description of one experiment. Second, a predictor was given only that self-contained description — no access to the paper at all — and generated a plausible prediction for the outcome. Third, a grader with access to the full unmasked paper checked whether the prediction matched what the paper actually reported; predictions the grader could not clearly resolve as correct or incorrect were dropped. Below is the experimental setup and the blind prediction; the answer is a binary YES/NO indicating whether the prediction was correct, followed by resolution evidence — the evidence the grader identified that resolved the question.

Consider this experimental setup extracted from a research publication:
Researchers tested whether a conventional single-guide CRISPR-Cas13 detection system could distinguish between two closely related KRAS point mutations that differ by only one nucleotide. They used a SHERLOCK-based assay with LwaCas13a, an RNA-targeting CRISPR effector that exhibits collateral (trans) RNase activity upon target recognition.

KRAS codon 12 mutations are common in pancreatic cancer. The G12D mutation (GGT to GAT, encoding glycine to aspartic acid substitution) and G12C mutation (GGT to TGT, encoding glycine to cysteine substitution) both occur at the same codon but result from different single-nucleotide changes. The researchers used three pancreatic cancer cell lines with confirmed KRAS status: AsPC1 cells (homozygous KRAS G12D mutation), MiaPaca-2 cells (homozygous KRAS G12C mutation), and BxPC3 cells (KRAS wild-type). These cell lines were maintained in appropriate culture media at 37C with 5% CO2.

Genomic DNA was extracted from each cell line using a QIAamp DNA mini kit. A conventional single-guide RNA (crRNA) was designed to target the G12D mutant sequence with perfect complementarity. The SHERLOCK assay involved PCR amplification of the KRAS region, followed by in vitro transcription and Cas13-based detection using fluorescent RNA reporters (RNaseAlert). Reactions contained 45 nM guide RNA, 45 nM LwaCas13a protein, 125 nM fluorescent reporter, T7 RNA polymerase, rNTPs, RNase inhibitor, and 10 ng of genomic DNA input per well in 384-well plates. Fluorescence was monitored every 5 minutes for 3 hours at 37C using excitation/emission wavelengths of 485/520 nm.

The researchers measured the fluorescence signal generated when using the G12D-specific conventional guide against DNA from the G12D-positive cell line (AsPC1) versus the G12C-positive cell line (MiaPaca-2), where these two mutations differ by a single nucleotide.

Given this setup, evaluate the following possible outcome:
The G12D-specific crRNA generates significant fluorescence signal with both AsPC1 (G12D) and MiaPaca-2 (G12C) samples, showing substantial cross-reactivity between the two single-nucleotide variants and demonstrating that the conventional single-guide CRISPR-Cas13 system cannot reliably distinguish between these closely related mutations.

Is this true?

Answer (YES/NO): YES